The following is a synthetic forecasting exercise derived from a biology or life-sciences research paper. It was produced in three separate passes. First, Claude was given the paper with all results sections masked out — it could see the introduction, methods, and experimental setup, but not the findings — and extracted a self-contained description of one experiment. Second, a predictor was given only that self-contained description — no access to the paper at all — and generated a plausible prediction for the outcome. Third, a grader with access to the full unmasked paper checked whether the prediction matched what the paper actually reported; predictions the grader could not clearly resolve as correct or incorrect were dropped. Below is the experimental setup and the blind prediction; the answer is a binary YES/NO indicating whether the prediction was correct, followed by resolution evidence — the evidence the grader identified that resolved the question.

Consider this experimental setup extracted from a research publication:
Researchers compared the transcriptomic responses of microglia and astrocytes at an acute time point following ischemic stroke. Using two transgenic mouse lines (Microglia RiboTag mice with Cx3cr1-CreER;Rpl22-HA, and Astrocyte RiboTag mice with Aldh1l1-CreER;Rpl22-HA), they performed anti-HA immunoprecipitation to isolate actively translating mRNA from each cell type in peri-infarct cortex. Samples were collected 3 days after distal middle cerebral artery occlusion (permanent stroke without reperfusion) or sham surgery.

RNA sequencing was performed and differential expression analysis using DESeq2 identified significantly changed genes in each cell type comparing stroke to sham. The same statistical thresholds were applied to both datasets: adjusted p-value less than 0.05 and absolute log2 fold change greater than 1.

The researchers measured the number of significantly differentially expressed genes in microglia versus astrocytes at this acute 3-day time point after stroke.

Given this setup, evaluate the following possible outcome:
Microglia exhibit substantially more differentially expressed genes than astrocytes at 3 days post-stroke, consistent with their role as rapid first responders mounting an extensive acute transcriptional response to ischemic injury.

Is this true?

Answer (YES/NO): NO